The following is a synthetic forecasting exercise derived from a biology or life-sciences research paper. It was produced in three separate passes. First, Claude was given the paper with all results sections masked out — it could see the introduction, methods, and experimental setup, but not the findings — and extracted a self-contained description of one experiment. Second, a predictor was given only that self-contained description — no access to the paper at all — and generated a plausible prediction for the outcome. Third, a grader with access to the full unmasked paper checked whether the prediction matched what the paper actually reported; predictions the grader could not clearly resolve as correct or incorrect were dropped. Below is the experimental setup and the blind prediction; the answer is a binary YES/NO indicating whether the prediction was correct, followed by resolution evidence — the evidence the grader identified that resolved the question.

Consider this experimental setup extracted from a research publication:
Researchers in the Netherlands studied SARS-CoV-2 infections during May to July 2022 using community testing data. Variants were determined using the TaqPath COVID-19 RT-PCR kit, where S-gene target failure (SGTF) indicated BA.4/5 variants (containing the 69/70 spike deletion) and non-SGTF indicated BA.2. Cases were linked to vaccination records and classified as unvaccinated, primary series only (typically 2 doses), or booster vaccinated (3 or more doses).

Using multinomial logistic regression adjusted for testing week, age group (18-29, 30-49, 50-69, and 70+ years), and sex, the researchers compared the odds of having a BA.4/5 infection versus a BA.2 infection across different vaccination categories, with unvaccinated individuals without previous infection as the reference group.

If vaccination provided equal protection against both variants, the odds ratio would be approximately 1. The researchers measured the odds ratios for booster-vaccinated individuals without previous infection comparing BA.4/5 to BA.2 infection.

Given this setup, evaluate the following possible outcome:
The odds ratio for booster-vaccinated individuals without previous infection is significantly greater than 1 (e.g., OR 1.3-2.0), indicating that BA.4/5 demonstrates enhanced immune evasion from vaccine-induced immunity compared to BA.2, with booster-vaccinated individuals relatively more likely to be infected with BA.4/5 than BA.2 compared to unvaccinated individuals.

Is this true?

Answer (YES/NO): NO